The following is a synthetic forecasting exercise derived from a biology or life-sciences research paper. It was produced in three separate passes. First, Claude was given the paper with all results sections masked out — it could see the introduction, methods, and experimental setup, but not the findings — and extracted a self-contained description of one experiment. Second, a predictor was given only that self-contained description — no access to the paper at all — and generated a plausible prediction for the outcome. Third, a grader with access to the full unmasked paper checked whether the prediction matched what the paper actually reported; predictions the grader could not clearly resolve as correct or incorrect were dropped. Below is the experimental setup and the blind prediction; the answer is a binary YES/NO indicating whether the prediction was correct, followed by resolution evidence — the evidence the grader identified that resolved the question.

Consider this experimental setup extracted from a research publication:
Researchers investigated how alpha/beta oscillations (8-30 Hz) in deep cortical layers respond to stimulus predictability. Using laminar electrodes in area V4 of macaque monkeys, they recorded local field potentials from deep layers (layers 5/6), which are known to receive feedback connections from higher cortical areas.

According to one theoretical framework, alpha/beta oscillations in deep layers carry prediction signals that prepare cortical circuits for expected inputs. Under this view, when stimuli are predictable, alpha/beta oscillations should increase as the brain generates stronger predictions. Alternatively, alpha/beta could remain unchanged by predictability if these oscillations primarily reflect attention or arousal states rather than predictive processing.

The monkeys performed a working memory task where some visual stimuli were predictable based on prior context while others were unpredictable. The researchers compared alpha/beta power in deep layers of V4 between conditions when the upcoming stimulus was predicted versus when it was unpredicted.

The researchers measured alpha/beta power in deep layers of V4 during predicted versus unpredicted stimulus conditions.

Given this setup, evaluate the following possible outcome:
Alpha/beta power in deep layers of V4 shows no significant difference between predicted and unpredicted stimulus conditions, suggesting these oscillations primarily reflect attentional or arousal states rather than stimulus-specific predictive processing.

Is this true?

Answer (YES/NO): NO